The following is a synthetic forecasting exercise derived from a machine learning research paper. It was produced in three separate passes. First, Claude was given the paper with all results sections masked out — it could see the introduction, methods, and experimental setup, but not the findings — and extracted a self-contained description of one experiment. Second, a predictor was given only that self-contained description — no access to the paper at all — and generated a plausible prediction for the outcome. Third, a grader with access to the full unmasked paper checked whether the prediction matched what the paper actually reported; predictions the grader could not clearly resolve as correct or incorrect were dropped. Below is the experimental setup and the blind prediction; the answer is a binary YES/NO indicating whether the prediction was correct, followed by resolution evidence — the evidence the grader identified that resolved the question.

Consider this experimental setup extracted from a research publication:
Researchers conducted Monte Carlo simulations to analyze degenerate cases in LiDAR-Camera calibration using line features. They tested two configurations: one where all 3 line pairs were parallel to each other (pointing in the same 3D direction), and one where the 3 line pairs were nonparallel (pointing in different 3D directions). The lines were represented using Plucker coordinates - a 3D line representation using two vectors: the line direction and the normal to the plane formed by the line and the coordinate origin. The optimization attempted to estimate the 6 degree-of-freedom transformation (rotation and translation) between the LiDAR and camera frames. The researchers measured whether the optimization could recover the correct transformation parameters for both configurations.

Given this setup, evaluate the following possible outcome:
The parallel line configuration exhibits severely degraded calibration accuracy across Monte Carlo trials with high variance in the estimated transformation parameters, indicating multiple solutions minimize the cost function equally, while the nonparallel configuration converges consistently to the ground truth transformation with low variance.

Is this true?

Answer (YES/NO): YES